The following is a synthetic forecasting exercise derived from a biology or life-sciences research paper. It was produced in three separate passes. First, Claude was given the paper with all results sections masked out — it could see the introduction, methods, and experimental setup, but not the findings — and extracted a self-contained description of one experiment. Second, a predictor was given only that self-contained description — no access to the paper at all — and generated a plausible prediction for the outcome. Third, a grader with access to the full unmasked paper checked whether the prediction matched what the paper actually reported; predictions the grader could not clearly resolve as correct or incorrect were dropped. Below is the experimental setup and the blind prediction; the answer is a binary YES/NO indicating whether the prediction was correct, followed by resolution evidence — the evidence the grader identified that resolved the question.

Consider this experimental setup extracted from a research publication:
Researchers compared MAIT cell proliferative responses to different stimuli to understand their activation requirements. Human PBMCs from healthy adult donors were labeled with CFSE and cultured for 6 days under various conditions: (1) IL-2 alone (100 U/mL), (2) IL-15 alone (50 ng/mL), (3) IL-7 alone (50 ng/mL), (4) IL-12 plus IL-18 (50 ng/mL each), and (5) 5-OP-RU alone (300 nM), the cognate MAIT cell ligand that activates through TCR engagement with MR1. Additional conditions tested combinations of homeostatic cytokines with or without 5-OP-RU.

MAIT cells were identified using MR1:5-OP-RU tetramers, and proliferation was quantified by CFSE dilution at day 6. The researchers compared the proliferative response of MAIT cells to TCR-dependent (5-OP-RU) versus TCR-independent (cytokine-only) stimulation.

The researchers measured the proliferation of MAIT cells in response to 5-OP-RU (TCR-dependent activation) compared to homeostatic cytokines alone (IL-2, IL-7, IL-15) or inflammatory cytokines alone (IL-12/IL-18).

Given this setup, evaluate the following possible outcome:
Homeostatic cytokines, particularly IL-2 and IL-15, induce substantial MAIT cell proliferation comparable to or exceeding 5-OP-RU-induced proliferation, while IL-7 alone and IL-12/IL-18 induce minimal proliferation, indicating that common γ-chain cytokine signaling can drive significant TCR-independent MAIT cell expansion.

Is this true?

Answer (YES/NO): NO